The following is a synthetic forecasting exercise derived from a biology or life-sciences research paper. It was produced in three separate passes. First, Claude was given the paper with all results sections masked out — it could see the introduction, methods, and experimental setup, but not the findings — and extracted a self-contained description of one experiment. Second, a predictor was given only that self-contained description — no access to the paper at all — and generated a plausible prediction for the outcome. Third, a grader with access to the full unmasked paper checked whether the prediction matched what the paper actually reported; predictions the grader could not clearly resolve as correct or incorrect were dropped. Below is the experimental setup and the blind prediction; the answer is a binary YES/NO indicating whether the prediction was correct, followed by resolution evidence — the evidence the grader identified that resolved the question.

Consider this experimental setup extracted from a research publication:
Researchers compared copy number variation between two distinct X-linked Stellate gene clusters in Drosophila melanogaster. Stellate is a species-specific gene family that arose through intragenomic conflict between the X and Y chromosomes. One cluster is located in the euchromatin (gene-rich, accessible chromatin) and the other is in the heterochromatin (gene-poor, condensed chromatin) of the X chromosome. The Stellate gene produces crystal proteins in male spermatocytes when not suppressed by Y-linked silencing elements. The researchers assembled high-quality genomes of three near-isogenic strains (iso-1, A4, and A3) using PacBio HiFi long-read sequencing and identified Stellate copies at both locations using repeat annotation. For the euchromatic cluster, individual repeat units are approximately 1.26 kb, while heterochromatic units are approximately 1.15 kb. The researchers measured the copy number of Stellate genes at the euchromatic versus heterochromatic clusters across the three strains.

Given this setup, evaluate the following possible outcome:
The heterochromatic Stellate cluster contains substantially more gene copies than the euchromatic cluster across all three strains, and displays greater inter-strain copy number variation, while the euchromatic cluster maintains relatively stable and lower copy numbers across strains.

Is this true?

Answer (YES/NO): NO